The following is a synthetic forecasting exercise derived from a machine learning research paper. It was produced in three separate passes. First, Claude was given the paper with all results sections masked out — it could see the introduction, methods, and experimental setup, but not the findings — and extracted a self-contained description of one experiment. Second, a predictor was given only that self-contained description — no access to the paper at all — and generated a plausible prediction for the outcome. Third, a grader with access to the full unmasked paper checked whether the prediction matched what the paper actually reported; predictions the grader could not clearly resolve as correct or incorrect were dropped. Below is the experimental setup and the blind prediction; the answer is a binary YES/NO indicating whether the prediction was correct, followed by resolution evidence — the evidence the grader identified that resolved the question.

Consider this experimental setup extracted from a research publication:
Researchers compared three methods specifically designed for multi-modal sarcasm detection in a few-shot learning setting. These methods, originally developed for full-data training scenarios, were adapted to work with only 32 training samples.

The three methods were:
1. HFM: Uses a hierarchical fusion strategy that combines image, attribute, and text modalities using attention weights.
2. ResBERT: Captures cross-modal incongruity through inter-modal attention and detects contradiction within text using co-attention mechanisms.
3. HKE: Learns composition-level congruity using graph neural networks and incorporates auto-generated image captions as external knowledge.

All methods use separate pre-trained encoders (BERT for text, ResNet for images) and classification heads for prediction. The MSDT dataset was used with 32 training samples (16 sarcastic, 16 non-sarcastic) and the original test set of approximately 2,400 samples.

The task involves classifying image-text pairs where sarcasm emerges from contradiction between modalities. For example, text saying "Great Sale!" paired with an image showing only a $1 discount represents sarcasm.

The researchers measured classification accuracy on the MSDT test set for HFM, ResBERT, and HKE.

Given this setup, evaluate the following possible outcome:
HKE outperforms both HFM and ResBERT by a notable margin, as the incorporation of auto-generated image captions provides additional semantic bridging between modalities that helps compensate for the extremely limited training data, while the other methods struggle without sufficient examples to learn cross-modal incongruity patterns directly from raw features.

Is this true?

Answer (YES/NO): YES